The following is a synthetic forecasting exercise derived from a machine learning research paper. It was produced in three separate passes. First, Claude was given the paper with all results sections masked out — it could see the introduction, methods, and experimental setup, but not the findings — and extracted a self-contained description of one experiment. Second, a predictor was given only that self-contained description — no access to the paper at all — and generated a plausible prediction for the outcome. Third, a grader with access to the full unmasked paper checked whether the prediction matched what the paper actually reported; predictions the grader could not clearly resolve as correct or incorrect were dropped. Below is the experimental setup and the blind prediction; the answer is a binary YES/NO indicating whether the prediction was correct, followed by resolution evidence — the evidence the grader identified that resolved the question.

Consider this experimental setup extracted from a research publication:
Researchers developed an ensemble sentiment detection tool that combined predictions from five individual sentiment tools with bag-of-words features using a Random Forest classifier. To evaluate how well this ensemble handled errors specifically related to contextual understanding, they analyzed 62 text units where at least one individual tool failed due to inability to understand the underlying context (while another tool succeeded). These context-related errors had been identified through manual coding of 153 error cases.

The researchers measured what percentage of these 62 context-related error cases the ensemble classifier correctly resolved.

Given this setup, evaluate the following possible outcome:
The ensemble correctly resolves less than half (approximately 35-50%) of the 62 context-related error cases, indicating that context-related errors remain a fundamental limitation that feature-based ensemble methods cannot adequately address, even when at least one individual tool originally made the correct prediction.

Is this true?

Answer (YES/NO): NO